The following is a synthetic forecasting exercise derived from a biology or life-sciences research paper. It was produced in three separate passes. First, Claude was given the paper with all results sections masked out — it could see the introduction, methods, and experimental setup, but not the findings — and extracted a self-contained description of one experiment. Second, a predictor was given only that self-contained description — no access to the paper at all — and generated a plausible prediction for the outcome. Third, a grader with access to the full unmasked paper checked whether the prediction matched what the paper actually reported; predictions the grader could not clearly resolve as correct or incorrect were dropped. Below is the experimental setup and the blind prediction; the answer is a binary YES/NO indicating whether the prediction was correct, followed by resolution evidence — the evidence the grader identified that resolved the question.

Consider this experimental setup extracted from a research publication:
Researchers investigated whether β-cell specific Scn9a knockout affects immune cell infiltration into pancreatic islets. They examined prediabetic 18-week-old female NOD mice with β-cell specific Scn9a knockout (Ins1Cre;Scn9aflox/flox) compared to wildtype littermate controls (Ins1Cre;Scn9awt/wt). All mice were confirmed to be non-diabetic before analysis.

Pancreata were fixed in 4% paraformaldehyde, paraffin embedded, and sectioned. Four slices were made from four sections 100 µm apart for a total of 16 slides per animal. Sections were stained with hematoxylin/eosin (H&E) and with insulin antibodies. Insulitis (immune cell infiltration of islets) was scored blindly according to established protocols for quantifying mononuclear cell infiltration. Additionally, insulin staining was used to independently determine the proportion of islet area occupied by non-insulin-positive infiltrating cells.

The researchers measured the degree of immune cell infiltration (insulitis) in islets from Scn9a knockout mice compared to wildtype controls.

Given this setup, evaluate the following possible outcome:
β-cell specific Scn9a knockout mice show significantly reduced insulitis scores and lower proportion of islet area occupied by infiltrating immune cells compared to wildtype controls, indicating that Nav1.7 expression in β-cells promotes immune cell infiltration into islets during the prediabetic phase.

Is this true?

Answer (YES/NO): NO